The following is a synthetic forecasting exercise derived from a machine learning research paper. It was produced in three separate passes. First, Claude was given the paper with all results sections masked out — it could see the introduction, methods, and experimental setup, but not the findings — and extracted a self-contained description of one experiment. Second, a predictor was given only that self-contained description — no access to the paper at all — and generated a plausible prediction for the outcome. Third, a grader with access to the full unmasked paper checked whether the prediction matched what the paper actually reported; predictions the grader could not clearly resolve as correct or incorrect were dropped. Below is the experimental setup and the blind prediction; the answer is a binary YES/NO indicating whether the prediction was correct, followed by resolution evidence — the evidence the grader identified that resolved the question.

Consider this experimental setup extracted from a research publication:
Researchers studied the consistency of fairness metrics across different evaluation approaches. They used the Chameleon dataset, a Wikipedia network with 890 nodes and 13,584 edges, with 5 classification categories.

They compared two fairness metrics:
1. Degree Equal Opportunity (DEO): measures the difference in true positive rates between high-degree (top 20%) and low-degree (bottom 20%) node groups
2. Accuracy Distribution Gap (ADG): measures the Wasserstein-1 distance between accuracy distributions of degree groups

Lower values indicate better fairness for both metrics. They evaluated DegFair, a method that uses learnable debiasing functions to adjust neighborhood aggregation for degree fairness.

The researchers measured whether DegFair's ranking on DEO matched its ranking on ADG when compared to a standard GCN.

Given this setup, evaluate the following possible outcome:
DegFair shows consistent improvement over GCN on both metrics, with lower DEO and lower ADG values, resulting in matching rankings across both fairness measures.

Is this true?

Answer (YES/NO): NO